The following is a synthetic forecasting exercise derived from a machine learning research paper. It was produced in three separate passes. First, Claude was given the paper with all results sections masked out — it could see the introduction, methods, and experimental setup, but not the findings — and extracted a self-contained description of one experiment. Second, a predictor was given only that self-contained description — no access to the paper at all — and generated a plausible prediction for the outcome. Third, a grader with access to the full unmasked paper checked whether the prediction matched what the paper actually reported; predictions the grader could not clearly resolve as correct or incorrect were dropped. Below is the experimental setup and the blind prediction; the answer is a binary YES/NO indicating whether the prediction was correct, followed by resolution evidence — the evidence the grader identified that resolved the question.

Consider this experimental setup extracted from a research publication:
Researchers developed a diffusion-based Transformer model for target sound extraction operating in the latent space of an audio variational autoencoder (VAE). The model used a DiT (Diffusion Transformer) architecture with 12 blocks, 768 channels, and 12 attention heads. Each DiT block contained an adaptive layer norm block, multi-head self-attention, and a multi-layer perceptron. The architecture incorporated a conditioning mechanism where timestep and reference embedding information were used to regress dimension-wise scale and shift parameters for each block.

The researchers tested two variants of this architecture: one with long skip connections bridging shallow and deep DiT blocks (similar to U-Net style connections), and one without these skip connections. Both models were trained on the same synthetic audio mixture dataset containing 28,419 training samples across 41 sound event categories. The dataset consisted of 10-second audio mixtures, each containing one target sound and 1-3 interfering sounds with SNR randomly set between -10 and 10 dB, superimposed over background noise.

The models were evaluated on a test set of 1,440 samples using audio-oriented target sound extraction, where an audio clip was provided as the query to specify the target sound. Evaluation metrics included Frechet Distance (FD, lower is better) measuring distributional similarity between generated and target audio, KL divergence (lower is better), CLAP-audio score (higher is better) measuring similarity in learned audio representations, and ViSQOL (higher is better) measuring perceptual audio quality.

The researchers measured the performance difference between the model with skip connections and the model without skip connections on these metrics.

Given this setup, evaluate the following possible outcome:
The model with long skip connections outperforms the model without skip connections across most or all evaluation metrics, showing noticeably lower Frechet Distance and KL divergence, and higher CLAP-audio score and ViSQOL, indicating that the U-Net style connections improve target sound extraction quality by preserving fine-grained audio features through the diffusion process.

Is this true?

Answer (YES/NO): YES